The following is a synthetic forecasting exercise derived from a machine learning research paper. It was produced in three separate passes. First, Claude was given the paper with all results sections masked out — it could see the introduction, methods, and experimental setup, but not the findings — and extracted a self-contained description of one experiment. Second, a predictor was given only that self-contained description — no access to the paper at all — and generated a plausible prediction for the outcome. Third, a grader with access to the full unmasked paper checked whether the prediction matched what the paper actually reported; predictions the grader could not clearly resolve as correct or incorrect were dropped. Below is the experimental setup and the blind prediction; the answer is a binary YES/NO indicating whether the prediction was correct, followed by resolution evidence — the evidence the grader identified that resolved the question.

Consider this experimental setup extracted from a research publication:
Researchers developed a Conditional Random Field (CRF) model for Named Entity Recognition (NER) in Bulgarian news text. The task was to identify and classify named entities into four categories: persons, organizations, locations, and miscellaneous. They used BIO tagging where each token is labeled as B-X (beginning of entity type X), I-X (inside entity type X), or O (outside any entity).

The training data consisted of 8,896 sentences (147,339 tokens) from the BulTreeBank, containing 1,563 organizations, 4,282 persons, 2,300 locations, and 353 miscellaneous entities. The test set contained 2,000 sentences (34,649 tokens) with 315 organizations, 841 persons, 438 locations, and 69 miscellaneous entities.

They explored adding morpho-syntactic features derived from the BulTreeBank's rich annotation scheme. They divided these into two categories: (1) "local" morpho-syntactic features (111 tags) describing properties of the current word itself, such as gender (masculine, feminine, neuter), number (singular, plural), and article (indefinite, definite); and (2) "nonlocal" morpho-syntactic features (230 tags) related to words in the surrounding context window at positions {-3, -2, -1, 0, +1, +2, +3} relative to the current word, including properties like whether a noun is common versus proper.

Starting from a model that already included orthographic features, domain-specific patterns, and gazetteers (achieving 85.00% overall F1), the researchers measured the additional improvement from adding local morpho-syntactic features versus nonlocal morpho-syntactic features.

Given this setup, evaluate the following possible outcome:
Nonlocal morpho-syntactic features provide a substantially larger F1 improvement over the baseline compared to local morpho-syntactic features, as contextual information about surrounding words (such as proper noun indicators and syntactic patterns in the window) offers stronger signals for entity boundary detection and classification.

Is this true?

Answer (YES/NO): NO